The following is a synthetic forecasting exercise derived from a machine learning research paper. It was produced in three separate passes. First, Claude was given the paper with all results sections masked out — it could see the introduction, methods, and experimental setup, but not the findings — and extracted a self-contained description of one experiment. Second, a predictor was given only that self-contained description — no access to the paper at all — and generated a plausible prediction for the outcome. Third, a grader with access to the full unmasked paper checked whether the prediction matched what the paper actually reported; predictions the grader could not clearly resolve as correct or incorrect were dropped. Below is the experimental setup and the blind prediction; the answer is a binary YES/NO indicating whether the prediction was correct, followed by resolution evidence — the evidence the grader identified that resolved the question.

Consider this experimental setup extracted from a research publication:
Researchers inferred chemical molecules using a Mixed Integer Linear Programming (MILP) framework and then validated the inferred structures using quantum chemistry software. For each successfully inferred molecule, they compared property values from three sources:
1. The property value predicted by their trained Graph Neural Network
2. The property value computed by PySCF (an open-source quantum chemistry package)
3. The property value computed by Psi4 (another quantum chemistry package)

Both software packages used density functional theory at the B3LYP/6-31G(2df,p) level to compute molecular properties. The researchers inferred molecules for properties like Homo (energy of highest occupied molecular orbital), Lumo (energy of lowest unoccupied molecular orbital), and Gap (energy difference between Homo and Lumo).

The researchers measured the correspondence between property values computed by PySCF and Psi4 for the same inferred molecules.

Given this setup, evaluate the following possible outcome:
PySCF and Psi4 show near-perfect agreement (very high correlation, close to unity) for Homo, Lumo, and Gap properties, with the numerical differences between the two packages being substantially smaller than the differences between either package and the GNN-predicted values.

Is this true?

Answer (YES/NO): NO